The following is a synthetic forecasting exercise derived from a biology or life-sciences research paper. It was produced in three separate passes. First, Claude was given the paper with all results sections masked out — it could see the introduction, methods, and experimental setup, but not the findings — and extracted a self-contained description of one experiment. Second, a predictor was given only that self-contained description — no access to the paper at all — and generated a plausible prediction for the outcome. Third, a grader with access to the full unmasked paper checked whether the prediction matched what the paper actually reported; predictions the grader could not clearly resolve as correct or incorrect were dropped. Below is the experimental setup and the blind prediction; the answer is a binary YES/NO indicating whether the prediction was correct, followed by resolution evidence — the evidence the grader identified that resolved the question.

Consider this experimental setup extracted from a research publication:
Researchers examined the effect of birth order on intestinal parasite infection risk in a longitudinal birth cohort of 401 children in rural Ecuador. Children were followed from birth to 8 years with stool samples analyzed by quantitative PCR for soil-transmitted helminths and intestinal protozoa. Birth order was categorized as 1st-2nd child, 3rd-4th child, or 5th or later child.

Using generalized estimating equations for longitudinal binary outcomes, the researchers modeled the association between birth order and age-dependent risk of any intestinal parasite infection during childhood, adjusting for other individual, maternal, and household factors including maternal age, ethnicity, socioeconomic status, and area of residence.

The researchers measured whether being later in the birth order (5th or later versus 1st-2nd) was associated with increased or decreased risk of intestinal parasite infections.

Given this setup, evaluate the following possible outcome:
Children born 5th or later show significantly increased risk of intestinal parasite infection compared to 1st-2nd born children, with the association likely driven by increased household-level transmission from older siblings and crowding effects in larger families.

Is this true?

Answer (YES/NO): YES